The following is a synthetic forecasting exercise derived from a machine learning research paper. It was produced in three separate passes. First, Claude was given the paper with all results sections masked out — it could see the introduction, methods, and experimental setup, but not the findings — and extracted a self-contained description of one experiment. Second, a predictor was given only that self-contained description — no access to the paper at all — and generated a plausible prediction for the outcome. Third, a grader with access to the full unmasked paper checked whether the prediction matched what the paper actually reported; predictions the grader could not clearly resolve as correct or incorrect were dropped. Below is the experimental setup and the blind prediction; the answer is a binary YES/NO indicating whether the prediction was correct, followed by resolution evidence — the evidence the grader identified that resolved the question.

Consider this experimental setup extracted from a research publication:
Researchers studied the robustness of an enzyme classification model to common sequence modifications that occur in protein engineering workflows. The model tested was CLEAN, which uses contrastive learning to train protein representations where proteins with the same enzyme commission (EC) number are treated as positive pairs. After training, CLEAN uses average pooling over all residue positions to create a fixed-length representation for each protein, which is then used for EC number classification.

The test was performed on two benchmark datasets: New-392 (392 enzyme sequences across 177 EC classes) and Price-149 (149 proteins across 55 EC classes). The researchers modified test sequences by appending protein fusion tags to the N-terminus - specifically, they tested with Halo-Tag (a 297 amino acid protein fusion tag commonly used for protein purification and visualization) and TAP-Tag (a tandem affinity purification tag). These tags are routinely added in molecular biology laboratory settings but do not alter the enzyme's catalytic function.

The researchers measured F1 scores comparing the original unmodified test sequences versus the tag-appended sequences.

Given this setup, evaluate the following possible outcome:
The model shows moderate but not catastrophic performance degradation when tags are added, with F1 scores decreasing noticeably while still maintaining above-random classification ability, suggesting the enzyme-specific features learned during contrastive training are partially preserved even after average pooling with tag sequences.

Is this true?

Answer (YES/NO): NO